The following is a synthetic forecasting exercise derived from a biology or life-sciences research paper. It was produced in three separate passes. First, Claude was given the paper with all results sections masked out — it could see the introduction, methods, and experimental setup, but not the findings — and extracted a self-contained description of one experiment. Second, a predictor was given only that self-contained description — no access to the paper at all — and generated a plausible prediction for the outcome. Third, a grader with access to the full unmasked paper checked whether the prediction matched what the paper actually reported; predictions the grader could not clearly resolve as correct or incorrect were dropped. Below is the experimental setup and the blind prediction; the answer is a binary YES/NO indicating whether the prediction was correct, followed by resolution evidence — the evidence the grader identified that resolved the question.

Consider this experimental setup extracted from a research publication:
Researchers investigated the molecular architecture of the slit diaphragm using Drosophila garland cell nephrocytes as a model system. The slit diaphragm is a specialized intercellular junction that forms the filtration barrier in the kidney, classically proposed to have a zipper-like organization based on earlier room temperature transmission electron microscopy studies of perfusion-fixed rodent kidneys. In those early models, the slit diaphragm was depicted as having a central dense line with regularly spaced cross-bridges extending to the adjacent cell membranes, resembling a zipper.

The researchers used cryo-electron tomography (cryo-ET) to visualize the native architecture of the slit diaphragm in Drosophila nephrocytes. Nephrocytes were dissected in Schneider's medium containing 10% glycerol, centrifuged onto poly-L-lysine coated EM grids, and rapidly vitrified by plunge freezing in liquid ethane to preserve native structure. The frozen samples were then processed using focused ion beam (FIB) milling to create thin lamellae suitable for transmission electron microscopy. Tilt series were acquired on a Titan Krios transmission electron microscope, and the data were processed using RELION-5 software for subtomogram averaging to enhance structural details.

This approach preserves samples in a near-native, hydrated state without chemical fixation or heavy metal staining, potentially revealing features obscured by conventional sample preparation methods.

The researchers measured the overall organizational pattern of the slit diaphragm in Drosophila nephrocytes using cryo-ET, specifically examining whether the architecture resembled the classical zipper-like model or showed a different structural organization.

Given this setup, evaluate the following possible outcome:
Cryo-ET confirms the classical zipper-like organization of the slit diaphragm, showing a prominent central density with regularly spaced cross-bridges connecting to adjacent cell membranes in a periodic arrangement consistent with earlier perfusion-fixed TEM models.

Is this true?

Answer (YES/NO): NO